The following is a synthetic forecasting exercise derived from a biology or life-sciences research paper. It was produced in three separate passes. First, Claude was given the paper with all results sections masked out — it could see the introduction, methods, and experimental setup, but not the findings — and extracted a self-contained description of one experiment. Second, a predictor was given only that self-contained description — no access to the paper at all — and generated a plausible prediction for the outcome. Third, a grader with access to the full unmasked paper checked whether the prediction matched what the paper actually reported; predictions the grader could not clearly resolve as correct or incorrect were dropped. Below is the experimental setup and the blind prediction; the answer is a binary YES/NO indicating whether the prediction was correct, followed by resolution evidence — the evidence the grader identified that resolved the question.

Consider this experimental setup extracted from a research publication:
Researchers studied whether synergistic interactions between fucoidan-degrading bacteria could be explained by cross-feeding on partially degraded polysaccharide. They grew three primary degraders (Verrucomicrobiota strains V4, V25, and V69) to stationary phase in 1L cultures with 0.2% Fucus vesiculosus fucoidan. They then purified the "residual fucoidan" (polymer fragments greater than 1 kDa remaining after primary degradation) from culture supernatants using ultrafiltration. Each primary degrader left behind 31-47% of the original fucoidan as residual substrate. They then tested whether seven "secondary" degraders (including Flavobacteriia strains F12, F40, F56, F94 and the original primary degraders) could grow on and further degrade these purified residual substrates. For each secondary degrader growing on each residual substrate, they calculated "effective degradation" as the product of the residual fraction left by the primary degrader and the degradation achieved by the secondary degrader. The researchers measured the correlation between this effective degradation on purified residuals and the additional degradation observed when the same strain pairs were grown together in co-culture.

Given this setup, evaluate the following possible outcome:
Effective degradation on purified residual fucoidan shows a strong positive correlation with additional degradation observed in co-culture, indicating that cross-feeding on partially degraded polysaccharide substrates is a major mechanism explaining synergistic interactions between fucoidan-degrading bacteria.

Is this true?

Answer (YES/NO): YES